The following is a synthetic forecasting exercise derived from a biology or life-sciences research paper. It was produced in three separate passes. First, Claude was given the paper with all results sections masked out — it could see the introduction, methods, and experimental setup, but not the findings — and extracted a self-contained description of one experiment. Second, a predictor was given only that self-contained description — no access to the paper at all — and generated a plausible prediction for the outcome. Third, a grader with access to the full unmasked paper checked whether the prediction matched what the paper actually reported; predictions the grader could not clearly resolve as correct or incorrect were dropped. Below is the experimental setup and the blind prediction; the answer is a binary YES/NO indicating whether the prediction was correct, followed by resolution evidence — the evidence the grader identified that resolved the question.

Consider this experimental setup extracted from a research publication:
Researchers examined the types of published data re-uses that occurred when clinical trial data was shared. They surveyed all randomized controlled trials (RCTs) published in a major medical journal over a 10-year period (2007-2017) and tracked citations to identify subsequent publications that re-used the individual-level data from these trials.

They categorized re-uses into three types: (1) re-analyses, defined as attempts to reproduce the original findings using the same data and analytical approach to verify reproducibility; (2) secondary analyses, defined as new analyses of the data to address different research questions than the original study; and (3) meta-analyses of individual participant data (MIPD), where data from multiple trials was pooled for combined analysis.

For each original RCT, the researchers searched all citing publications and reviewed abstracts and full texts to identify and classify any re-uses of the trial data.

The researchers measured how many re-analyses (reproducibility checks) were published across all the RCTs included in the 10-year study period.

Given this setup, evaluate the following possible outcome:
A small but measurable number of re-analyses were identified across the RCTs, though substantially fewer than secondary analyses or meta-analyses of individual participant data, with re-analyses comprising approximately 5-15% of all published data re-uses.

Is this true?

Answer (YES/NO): NO